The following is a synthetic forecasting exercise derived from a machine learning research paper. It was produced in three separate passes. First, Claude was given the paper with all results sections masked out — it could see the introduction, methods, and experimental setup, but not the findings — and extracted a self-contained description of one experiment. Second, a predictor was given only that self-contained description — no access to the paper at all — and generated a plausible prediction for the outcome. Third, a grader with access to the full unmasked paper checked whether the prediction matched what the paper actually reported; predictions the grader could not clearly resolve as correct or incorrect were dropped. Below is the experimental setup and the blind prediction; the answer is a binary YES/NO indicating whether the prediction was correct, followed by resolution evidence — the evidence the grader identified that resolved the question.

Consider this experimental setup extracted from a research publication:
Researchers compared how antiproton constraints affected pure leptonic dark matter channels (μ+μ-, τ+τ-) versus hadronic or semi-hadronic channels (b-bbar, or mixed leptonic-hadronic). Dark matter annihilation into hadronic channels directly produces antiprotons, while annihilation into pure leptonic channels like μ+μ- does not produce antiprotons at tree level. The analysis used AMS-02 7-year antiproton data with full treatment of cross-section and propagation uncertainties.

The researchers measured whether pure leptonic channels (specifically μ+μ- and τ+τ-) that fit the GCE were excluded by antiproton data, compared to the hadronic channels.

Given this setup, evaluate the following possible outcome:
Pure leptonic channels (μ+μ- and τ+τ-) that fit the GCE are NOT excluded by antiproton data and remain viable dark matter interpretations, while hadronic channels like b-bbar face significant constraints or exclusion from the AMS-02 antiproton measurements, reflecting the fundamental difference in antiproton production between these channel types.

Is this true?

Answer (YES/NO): YES